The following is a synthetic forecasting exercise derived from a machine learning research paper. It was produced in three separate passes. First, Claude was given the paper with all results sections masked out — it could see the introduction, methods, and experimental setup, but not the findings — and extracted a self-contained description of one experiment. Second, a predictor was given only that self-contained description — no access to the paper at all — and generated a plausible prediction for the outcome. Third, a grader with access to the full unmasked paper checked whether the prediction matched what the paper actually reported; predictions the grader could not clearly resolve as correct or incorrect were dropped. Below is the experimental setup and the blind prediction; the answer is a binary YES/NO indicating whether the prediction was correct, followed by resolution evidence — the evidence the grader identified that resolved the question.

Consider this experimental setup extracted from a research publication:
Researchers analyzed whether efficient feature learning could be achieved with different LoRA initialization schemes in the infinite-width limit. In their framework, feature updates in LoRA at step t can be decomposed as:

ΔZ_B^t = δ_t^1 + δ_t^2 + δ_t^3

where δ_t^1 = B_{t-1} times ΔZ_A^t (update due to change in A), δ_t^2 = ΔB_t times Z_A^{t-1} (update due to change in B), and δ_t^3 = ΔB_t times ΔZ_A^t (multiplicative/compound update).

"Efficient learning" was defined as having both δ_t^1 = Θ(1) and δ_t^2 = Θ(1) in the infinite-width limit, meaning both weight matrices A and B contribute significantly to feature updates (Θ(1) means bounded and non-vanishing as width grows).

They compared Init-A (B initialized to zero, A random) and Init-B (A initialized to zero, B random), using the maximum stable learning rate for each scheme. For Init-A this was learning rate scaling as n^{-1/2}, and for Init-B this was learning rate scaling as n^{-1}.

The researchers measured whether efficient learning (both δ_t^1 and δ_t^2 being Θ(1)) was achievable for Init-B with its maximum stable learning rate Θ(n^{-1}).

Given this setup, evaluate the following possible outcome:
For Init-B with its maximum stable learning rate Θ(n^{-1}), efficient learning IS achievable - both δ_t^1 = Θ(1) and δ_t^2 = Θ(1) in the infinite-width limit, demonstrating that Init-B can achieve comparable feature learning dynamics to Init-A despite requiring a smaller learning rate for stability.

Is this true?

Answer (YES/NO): NO